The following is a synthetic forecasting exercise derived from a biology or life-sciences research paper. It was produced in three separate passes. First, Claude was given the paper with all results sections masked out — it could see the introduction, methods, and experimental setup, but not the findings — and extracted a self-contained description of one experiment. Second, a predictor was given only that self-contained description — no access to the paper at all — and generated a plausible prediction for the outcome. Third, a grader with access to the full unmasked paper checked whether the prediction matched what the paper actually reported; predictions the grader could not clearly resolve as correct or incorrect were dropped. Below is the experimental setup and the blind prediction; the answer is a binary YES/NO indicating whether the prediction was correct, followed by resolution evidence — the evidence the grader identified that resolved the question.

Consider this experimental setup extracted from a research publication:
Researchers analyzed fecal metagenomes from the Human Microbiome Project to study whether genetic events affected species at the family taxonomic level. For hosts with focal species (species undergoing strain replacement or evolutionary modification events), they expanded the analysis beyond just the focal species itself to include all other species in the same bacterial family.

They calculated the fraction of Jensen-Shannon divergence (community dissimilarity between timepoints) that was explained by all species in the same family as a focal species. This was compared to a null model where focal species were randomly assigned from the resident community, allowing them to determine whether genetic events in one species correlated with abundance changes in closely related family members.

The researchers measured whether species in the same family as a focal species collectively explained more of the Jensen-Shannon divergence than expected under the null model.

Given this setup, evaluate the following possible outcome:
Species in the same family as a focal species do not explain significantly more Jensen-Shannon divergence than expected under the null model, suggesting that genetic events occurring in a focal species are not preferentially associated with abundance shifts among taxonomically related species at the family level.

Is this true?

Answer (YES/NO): YES